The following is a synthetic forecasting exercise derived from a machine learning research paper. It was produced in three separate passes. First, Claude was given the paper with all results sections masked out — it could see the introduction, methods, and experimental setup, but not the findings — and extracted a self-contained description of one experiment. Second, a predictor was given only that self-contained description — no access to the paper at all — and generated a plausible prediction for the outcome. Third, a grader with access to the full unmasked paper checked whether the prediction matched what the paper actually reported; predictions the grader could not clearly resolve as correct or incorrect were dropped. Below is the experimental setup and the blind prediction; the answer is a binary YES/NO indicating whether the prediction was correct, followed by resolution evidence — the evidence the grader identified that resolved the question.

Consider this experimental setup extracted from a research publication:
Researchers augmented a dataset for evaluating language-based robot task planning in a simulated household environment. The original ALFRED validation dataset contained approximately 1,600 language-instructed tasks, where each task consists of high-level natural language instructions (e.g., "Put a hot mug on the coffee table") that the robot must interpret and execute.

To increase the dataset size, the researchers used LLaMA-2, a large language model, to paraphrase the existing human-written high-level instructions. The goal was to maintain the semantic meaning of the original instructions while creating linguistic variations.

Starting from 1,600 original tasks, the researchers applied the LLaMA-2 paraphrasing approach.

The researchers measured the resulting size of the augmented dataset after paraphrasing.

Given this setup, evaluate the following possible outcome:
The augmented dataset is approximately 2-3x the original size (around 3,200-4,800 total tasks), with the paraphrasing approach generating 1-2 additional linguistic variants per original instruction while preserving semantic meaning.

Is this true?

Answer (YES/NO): NO